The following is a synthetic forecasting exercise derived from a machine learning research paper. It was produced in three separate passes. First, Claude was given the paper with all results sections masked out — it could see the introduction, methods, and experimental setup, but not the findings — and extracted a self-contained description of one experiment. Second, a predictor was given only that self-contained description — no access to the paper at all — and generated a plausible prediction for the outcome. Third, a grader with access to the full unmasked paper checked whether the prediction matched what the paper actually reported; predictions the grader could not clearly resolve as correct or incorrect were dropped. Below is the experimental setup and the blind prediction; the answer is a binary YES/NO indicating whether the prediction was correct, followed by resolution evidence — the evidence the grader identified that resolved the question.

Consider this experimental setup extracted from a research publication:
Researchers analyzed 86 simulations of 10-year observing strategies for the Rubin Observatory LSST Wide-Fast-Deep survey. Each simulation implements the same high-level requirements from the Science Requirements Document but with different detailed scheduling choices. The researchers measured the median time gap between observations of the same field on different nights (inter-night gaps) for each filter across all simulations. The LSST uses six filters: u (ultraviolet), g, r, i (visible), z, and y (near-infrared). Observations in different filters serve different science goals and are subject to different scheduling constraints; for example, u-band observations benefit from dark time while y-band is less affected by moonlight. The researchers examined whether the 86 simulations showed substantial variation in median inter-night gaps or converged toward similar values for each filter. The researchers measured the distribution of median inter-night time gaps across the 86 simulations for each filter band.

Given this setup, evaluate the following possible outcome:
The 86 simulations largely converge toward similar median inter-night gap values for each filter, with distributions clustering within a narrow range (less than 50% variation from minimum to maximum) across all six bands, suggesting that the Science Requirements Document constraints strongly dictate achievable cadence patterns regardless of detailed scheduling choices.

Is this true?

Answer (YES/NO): NO